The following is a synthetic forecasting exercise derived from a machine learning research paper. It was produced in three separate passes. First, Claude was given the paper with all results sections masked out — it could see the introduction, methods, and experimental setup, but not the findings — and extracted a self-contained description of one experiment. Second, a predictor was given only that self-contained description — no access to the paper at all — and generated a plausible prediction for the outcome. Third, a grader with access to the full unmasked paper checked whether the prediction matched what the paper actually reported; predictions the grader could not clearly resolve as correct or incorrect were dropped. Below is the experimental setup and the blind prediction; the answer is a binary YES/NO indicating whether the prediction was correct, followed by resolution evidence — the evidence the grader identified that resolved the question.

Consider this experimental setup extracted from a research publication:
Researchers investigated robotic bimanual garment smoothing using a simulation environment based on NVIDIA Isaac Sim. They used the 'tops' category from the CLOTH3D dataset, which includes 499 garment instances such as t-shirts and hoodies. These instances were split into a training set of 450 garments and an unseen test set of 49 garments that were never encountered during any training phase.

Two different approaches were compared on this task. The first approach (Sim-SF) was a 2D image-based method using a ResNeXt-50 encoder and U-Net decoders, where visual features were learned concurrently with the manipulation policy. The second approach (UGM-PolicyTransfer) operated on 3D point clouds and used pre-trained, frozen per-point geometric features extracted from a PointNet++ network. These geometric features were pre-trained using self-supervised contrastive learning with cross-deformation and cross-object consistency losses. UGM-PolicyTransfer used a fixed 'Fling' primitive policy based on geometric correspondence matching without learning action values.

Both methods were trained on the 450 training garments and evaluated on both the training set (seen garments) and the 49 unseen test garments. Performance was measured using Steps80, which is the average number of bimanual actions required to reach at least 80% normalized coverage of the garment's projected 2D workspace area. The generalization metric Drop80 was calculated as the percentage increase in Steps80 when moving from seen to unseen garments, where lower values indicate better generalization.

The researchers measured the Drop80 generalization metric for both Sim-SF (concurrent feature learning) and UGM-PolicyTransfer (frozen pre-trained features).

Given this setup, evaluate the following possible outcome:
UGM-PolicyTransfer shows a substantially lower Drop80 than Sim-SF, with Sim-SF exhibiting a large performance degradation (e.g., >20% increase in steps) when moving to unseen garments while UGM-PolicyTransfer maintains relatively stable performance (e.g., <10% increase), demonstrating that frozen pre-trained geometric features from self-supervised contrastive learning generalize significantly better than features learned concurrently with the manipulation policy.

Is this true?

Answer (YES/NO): YES